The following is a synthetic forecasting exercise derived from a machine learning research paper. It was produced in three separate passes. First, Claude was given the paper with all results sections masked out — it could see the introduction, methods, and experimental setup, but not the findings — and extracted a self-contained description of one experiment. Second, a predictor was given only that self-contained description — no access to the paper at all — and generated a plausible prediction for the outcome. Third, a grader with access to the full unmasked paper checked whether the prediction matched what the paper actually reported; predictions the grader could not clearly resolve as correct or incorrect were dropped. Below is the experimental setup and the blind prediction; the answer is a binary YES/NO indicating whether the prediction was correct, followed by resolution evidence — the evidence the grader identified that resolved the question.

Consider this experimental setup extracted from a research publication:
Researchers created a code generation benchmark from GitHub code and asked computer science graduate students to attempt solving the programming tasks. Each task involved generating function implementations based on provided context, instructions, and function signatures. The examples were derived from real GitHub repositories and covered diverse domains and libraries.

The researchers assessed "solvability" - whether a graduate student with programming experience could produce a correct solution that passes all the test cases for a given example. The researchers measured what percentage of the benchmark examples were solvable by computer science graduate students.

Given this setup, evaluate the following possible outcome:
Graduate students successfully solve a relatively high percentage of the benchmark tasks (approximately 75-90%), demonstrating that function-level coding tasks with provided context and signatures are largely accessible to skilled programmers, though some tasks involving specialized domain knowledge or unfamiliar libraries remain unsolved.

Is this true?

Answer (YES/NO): YES